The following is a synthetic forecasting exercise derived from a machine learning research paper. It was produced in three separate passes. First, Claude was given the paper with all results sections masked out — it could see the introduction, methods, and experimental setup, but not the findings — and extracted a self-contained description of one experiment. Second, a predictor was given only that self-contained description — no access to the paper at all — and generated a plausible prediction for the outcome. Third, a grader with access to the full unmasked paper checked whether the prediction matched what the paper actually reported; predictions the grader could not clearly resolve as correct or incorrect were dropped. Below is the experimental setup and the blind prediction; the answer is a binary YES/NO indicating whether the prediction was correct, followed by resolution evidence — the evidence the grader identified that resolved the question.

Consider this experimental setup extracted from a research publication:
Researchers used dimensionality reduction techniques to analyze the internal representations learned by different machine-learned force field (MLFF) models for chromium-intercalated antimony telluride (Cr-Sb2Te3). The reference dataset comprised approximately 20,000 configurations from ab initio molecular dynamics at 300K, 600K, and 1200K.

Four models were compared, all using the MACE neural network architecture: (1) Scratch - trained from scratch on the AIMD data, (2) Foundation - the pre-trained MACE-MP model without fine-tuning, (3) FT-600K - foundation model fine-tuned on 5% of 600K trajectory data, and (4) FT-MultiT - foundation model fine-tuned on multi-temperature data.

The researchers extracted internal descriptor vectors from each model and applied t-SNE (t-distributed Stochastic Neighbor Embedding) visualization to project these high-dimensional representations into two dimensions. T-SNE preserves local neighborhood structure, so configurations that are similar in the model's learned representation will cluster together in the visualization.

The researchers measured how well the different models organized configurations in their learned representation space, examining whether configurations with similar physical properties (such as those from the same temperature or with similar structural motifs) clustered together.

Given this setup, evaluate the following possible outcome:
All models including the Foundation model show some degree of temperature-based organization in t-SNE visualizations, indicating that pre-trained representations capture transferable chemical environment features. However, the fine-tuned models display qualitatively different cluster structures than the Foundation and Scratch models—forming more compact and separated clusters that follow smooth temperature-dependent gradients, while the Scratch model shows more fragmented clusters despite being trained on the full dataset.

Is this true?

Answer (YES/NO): NO